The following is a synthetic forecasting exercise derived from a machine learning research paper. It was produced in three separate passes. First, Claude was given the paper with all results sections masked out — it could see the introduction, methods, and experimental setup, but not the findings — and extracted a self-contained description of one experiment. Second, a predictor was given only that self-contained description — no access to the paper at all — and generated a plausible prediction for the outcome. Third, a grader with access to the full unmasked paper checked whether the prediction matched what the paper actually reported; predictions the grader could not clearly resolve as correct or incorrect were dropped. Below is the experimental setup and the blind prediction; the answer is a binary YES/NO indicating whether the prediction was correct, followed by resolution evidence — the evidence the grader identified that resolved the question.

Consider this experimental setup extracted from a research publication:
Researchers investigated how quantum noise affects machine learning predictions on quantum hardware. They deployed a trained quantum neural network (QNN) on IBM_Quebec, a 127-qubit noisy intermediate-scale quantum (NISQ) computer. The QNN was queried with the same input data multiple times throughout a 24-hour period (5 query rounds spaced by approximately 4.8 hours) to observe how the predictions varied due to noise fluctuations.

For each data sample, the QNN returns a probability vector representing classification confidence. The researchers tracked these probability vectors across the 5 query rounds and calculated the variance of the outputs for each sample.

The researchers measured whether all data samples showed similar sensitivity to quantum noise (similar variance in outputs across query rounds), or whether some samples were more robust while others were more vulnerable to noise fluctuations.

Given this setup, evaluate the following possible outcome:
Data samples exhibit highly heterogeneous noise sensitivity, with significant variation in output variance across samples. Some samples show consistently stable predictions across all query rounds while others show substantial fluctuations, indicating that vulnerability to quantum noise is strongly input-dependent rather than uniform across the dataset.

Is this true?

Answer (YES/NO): YES